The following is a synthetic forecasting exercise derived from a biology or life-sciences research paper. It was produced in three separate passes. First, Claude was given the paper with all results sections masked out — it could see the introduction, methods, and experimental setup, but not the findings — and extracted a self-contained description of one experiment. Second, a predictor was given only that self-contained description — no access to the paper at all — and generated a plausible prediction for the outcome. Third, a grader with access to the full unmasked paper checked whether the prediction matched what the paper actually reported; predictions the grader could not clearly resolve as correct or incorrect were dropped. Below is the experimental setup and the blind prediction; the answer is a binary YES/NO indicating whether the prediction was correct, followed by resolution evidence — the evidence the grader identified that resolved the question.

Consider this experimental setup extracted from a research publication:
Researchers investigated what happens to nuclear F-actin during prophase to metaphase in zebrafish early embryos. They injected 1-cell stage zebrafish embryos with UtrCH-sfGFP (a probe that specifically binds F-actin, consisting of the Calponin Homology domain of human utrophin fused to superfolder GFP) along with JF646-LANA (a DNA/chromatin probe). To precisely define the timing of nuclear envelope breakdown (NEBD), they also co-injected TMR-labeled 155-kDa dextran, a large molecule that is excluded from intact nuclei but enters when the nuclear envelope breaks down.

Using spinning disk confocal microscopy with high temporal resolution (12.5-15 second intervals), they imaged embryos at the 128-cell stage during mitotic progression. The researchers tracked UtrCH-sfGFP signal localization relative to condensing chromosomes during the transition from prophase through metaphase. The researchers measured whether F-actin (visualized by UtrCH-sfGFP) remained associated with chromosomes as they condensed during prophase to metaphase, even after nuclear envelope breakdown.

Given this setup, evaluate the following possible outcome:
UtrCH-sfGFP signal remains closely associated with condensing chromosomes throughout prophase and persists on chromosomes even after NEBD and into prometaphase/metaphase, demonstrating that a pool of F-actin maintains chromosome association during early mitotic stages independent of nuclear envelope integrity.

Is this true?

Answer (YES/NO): NO